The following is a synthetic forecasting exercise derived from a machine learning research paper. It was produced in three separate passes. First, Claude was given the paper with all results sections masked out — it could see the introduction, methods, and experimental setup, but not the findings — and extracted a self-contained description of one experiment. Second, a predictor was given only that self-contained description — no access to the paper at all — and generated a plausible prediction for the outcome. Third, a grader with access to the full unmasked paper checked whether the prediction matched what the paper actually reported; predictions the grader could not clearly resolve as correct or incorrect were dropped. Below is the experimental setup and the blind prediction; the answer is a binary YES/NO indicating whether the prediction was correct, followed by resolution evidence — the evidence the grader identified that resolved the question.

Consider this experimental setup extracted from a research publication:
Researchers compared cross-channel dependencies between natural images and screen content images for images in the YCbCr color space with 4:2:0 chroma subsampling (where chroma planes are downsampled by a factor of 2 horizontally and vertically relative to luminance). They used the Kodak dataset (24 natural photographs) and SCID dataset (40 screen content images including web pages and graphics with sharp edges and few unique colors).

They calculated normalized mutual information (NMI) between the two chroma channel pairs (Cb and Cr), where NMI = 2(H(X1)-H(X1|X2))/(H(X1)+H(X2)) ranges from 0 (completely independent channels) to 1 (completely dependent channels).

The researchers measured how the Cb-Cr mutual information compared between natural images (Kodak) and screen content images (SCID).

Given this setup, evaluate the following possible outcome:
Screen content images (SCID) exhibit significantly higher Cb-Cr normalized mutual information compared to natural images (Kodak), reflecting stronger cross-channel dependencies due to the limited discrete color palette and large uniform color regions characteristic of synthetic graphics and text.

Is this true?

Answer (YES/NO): YES